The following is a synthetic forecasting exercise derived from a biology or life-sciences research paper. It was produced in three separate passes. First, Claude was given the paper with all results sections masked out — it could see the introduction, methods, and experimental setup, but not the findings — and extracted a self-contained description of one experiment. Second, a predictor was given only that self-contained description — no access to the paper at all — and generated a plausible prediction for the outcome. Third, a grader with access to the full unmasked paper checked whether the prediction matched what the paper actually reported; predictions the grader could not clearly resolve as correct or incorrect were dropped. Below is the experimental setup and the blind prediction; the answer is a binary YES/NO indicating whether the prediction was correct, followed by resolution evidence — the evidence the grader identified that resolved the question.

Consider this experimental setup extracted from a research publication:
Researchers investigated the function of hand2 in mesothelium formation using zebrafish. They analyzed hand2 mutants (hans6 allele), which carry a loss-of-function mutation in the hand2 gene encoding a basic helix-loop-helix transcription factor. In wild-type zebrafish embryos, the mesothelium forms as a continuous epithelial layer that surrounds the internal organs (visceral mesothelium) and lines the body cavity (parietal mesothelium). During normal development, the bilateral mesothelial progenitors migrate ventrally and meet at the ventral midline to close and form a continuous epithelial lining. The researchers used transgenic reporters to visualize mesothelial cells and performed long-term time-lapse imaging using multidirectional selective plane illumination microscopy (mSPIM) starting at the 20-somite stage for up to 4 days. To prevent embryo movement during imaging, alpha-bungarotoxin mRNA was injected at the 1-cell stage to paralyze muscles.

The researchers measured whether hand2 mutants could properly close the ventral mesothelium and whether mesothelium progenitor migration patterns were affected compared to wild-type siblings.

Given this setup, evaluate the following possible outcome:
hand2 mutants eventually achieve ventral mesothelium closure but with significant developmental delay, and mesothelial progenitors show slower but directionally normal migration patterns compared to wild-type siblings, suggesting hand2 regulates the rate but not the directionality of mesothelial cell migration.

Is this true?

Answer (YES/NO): NO